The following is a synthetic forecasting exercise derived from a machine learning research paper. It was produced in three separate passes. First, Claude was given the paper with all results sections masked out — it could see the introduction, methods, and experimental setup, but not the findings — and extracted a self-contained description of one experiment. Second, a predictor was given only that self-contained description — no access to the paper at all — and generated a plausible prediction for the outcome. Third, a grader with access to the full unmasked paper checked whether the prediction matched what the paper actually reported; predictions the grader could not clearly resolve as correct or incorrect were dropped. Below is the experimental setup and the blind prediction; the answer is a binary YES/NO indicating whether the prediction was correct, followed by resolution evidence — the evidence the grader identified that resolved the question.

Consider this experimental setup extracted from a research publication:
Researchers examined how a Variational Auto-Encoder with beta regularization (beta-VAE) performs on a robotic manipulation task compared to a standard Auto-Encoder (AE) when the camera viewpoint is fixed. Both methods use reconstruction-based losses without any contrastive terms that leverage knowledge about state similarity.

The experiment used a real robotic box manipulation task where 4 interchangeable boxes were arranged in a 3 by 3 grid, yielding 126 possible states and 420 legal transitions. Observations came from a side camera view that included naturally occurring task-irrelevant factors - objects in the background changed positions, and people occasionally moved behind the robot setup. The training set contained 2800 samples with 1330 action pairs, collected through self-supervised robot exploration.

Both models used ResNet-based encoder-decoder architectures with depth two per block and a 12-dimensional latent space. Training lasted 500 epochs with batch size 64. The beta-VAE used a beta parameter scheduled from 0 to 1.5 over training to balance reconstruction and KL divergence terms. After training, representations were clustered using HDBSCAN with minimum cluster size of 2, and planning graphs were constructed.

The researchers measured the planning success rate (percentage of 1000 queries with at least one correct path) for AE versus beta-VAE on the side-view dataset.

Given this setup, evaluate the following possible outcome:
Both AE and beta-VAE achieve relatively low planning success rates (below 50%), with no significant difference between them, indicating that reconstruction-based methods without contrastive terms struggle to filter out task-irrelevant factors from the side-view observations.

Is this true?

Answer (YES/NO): YES